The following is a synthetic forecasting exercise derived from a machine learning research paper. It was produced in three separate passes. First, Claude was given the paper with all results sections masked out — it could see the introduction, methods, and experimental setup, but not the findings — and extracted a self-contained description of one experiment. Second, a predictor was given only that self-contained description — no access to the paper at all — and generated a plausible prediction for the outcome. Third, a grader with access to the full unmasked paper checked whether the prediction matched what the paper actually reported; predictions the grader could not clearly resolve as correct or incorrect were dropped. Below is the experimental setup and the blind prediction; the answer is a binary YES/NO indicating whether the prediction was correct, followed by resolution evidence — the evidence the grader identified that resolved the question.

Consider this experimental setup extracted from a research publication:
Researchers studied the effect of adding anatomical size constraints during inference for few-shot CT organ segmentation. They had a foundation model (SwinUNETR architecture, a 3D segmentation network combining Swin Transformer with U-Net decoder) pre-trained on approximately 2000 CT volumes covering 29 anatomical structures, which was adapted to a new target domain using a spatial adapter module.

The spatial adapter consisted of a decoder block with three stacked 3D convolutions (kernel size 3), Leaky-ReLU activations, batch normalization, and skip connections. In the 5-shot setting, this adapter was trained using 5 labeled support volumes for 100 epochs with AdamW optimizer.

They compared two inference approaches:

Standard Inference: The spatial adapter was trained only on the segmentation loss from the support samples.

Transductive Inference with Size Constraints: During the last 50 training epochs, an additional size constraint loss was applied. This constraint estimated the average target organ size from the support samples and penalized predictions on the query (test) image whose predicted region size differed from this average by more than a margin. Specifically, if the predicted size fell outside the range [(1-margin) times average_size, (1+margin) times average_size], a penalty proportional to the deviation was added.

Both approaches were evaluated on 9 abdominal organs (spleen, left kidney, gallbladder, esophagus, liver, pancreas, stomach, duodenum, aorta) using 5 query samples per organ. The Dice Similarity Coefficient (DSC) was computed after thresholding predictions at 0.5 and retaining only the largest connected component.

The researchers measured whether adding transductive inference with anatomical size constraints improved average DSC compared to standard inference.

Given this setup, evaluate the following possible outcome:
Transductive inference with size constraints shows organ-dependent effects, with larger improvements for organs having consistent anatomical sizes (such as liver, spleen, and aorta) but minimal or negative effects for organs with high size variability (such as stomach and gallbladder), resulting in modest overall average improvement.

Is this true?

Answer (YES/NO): NO